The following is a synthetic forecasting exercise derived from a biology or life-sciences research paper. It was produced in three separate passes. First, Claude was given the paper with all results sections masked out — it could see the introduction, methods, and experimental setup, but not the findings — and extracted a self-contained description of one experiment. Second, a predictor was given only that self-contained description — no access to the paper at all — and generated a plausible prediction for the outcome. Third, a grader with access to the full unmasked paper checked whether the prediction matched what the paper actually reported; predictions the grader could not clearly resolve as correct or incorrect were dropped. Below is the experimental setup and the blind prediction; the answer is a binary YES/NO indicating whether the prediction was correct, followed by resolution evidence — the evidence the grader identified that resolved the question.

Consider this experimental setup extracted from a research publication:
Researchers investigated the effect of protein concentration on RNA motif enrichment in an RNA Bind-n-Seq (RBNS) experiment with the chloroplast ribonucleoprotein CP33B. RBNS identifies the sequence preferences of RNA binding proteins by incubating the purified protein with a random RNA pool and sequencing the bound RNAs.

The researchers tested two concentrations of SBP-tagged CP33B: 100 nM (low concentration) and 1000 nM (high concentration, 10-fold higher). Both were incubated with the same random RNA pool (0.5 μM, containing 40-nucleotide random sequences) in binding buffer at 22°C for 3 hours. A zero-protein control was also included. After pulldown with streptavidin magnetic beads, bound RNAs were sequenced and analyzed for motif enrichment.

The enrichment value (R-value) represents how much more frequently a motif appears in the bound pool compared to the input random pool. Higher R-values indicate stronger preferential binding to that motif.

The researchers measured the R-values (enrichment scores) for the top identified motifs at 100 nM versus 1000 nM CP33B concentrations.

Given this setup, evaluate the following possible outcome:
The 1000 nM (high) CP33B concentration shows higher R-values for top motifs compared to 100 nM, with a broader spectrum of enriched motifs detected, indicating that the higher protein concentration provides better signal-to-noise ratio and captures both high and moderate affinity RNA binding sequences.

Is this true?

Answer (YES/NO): NO